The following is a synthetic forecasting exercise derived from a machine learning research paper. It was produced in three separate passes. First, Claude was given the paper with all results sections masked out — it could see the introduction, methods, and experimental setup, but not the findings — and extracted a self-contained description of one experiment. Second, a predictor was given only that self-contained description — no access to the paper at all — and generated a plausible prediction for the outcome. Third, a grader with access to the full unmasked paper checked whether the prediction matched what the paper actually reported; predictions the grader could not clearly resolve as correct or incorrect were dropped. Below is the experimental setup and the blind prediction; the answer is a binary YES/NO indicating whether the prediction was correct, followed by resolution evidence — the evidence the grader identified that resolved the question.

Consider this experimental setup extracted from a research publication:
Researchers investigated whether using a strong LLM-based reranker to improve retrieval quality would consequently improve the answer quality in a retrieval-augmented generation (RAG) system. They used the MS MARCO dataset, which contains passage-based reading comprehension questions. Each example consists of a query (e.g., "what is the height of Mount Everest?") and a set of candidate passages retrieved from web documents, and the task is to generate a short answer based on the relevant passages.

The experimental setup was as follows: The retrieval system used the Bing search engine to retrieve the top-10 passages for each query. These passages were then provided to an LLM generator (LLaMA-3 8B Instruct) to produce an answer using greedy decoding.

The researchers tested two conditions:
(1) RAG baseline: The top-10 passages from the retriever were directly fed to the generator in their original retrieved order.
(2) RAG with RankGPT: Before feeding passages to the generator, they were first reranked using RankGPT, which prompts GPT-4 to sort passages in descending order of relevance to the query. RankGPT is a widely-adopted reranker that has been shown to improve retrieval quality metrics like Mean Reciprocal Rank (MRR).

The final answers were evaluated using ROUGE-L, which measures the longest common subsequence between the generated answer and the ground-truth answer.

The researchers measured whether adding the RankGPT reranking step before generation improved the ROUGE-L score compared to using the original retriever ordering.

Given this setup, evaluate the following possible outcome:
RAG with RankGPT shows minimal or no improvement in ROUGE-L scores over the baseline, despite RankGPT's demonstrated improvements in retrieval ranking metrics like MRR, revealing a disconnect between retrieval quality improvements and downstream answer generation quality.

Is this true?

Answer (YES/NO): NO